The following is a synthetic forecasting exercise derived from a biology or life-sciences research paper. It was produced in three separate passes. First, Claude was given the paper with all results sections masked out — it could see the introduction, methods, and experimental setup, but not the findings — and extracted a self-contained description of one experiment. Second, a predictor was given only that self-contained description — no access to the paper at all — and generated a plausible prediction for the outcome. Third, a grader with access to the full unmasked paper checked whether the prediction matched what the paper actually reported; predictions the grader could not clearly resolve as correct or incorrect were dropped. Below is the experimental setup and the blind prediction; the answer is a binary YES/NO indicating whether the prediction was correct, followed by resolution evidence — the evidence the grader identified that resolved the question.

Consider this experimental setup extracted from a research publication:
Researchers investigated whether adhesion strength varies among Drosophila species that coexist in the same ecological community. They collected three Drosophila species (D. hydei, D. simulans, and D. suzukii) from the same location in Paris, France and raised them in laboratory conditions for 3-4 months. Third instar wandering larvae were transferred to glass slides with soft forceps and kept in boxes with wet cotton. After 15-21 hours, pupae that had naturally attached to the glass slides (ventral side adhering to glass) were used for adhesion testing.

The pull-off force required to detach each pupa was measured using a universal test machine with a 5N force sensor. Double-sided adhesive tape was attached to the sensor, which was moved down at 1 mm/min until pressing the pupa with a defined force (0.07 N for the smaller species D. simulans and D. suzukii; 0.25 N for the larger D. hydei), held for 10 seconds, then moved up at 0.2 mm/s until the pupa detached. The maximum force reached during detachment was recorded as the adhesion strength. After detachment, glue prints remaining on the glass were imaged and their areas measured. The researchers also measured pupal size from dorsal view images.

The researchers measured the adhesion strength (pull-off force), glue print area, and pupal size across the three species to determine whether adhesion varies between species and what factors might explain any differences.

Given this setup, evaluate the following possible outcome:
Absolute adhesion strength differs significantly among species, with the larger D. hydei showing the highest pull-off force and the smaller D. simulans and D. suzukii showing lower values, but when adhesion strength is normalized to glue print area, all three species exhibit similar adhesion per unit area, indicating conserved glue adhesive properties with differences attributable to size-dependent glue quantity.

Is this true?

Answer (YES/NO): NO